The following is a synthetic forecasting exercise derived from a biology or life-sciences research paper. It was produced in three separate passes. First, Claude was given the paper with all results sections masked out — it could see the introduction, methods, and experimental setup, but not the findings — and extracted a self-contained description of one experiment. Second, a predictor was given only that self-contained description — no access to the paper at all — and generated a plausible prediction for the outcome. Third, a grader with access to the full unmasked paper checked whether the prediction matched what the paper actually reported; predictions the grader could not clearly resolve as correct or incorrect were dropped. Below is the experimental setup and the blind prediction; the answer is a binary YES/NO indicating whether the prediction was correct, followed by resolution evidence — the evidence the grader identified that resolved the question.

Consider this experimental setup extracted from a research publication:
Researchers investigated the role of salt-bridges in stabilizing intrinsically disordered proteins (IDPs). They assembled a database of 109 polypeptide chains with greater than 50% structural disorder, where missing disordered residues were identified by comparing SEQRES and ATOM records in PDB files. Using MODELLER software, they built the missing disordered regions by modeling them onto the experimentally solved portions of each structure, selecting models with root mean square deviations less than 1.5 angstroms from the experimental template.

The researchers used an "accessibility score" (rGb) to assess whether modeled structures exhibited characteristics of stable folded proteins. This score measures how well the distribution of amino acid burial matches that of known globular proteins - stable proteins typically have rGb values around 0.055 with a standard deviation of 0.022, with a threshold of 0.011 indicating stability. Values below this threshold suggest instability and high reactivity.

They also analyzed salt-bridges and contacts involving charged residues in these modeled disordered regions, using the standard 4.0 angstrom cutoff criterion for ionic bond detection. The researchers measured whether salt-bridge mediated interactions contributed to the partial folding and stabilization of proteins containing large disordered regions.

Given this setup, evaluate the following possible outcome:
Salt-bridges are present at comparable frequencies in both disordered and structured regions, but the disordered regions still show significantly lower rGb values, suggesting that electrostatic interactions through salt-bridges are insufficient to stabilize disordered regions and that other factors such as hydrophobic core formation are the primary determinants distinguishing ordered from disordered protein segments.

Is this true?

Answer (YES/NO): NO